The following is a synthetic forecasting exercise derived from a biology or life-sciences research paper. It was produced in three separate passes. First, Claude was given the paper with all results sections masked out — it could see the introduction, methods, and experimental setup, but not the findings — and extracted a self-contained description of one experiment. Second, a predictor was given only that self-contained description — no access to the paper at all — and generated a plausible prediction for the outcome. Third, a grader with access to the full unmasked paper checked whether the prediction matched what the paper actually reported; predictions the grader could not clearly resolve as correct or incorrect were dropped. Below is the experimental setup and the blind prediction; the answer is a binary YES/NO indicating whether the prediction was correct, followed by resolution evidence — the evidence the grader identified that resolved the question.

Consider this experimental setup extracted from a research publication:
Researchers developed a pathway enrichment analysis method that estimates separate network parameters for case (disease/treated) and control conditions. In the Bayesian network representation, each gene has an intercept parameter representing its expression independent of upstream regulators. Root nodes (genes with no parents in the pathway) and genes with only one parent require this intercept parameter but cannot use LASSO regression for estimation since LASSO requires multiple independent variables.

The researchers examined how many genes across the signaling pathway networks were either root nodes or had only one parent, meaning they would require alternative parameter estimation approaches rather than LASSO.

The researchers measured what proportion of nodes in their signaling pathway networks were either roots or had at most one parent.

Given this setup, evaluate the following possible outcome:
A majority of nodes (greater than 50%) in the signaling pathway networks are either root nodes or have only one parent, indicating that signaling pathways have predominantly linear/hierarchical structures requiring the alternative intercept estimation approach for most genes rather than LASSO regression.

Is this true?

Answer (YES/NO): NO